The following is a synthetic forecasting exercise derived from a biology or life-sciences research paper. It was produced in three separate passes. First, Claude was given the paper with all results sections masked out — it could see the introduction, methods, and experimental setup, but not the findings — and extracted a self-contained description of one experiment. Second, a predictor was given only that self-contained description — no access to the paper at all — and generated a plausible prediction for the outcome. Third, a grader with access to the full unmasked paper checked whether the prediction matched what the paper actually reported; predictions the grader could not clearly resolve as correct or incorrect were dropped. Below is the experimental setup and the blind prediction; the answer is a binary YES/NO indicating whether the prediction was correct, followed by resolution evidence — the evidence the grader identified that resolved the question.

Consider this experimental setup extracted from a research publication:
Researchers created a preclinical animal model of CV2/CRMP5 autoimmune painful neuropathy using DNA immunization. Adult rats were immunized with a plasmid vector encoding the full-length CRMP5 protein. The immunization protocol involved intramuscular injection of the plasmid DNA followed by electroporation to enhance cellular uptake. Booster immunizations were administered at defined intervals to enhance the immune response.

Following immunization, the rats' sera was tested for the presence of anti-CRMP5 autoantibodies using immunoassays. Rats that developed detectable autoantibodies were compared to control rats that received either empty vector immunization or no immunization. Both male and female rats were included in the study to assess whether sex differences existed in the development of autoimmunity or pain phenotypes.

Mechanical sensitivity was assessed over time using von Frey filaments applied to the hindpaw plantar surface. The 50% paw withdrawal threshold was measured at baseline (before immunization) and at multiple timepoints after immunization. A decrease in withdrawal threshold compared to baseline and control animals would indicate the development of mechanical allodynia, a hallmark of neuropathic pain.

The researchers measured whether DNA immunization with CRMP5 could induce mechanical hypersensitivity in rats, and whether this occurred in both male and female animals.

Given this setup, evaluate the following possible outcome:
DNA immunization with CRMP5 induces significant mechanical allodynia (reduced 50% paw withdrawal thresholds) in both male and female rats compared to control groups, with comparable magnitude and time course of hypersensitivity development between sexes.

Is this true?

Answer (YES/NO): YES